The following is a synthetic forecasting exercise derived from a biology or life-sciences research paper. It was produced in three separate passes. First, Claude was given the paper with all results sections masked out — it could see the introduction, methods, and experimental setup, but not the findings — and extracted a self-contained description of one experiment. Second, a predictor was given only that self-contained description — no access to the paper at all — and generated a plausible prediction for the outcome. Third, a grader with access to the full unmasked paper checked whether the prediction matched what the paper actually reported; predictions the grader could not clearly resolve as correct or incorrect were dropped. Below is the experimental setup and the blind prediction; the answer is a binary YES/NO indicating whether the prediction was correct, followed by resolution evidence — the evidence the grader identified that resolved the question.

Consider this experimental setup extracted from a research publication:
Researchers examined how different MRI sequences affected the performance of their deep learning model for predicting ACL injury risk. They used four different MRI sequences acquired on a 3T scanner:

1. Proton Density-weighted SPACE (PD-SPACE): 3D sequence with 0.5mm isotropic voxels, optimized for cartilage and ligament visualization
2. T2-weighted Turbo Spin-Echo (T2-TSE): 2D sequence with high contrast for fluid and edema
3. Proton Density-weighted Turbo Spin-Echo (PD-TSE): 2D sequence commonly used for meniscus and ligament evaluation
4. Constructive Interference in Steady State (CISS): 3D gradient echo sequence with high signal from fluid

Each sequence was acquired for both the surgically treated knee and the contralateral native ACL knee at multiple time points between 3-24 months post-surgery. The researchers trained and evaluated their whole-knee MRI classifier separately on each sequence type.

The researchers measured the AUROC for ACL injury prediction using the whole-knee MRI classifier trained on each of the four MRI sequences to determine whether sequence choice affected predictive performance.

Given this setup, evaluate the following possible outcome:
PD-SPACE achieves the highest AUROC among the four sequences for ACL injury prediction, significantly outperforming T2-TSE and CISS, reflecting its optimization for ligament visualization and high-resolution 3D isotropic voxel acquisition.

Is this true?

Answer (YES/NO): NO